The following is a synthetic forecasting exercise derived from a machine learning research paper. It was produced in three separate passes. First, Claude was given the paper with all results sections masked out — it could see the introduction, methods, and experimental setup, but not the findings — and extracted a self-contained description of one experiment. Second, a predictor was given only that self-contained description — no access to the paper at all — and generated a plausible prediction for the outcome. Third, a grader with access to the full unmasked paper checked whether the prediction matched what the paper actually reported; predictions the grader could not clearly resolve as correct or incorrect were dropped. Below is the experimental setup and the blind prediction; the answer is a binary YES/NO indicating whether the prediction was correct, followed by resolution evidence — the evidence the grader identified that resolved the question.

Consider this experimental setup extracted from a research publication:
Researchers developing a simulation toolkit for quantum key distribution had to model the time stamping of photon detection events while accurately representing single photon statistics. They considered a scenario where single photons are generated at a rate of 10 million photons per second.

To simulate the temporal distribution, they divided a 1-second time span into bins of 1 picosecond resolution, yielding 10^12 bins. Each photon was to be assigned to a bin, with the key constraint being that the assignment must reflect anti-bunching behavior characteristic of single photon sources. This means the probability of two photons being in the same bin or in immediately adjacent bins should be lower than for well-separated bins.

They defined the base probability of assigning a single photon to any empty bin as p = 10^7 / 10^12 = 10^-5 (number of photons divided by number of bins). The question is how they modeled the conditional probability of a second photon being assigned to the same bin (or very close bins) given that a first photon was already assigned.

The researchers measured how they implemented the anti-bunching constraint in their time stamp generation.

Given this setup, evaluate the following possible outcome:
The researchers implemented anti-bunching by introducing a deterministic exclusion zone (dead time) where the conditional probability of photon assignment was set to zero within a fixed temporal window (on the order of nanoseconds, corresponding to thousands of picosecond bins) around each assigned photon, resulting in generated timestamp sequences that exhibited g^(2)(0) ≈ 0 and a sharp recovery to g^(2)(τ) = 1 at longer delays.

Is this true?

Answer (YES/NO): NO